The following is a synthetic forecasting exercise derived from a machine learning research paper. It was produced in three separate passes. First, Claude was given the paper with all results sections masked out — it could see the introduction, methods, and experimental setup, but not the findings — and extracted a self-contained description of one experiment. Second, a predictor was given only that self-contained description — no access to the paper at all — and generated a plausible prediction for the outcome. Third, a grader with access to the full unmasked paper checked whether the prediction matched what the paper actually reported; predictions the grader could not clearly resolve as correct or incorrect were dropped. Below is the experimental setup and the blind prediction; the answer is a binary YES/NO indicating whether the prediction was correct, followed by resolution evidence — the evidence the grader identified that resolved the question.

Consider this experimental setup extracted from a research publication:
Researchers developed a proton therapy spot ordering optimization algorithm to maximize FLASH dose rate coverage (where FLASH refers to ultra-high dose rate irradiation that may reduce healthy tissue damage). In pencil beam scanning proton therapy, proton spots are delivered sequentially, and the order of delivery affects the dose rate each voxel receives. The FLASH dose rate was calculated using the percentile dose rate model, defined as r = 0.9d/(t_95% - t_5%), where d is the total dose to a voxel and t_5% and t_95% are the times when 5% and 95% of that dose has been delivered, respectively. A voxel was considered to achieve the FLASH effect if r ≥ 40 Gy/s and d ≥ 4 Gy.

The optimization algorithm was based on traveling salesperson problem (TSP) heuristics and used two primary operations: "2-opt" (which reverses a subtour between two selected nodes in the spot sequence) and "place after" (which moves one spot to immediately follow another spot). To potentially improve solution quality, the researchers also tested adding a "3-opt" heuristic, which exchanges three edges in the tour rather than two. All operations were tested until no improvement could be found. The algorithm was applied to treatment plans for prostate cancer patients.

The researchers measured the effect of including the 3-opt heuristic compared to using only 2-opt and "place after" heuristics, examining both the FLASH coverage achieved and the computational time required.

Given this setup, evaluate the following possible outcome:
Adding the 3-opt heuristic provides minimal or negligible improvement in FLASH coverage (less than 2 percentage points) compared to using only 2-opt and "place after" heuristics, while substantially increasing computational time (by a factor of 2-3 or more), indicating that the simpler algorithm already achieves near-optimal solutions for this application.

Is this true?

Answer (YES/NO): YES